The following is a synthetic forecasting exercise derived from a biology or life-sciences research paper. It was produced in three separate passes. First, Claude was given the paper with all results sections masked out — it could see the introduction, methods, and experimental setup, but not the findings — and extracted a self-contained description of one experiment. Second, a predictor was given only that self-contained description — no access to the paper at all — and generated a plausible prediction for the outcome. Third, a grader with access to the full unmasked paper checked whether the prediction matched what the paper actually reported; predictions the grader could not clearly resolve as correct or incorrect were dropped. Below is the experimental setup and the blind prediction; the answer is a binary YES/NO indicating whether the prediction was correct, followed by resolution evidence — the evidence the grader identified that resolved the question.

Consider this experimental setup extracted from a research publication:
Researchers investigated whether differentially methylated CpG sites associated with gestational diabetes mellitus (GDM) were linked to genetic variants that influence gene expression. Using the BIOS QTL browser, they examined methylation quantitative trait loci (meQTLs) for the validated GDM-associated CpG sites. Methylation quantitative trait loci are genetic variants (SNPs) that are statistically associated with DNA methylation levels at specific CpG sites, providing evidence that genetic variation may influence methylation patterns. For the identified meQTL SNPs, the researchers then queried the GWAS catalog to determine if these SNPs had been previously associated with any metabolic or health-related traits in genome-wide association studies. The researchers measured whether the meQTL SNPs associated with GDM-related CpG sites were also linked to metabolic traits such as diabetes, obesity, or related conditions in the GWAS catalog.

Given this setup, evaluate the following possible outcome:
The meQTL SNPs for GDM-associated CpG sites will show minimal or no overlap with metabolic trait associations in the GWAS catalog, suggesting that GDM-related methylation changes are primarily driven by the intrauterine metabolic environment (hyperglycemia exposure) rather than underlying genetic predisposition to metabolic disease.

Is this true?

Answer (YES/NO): NO